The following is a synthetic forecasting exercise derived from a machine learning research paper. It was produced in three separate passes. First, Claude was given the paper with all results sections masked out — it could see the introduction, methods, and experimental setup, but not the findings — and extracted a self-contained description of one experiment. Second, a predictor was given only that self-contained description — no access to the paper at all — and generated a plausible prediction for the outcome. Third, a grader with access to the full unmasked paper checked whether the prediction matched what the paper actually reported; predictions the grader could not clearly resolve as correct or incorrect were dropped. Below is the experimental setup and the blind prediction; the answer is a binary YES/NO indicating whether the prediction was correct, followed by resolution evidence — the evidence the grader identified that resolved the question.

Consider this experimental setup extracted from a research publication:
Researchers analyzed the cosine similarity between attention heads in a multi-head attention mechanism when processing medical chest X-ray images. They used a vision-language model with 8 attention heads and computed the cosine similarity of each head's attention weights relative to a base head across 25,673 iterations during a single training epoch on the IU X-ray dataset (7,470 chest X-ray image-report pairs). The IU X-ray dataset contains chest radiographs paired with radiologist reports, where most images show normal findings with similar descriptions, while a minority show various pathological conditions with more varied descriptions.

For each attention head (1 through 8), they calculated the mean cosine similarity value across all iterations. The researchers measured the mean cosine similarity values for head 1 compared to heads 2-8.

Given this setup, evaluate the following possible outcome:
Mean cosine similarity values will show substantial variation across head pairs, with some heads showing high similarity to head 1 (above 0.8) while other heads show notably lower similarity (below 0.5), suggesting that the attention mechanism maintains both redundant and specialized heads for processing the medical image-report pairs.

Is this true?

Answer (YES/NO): NO